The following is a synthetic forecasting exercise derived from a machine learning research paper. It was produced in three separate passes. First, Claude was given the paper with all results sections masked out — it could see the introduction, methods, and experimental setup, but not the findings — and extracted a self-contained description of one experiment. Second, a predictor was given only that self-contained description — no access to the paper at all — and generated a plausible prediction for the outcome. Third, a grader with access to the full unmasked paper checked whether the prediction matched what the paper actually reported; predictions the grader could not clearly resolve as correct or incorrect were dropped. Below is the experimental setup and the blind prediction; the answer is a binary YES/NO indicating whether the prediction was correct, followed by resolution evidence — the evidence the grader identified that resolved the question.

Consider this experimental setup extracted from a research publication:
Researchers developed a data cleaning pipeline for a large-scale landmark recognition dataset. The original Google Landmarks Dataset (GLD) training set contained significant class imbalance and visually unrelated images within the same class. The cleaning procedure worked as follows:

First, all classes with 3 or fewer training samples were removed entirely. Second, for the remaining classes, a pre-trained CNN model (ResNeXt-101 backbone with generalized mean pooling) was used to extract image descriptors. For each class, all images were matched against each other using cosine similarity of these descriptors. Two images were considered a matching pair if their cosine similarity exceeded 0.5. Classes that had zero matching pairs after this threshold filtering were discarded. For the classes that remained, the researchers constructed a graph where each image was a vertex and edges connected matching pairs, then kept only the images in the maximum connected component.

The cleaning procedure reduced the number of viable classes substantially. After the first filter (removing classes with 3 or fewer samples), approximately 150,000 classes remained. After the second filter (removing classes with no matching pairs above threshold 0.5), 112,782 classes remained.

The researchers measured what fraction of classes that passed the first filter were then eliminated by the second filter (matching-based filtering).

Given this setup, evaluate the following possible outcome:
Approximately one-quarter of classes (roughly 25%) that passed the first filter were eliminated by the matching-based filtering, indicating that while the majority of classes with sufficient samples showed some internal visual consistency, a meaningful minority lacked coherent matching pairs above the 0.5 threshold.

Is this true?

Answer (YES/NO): YES